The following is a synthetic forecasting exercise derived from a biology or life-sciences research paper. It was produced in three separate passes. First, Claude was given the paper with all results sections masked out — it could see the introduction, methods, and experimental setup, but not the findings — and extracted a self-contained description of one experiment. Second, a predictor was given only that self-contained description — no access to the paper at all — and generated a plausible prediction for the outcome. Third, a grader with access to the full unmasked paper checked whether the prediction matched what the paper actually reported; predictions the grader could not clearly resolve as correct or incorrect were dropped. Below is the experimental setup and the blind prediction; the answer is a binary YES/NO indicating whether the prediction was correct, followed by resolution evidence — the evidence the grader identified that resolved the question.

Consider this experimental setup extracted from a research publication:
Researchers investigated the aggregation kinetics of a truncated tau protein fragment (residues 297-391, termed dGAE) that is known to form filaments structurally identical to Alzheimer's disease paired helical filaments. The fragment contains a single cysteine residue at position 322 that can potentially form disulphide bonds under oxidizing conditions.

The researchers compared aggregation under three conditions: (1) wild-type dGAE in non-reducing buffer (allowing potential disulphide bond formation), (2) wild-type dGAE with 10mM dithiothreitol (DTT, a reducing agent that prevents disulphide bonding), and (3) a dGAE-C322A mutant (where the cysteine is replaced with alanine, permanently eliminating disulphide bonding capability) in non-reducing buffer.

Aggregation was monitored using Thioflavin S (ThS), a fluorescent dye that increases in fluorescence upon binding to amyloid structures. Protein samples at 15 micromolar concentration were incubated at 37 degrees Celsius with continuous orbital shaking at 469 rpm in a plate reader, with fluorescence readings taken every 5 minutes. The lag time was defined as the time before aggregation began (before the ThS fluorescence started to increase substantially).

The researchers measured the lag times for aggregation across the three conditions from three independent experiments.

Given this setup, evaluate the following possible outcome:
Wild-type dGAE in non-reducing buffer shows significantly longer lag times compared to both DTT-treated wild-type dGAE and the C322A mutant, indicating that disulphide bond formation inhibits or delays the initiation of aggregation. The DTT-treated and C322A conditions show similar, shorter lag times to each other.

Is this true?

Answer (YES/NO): YES